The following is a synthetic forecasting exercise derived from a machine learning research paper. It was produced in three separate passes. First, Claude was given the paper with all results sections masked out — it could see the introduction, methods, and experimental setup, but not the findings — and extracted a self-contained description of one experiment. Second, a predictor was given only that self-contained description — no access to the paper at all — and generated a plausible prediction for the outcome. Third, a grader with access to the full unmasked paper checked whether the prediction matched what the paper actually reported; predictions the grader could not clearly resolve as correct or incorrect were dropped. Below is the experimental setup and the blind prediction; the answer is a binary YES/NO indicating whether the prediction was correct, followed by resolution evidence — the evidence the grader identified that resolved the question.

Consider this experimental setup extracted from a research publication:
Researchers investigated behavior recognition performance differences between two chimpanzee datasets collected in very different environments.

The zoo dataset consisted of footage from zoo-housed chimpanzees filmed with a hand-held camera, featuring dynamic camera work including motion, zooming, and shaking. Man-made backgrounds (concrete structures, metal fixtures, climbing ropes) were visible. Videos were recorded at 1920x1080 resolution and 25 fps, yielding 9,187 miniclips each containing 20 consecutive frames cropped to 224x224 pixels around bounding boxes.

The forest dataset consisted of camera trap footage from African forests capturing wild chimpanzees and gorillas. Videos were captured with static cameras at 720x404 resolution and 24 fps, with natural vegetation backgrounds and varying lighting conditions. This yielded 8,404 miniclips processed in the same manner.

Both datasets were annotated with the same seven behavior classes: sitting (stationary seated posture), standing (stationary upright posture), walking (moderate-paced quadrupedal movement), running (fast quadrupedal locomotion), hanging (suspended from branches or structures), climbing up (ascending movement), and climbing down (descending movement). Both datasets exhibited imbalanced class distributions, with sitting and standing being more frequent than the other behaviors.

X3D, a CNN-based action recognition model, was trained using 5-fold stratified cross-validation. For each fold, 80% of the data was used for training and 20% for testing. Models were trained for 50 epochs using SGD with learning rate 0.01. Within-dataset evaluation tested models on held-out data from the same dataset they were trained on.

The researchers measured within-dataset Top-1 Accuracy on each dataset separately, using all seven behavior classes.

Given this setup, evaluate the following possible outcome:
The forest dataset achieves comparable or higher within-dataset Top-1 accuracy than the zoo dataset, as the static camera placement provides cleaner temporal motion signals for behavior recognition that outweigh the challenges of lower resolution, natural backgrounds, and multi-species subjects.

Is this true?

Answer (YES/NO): NO